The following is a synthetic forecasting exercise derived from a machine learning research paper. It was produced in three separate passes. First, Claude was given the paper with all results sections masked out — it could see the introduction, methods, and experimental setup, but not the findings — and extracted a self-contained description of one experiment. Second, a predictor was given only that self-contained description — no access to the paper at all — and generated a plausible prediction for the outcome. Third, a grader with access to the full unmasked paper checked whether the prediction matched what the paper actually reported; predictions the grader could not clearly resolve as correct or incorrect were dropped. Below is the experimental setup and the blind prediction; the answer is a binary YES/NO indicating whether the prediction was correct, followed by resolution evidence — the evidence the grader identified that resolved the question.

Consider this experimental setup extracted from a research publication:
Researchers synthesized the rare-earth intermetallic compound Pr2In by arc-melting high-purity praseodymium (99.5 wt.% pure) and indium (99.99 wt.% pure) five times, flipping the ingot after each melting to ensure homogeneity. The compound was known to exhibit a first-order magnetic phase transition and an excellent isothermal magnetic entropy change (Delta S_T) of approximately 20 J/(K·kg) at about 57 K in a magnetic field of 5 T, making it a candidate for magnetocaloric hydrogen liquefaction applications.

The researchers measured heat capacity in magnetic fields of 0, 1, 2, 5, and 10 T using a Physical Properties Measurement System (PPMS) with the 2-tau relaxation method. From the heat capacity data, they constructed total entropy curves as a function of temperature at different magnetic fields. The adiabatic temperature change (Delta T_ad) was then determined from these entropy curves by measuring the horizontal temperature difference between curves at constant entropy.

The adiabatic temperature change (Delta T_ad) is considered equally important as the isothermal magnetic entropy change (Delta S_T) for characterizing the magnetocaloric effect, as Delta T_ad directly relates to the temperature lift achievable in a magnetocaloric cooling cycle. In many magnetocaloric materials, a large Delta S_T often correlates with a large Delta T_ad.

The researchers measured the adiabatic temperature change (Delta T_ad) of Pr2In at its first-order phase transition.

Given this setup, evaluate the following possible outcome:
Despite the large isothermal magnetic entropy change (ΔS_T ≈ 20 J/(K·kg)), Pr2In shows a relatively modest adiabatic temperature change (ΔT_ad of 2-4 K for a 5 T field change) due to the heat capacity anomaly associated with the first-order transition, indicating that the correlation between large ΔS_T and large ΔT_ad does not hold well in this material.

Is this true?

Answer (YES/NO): NO